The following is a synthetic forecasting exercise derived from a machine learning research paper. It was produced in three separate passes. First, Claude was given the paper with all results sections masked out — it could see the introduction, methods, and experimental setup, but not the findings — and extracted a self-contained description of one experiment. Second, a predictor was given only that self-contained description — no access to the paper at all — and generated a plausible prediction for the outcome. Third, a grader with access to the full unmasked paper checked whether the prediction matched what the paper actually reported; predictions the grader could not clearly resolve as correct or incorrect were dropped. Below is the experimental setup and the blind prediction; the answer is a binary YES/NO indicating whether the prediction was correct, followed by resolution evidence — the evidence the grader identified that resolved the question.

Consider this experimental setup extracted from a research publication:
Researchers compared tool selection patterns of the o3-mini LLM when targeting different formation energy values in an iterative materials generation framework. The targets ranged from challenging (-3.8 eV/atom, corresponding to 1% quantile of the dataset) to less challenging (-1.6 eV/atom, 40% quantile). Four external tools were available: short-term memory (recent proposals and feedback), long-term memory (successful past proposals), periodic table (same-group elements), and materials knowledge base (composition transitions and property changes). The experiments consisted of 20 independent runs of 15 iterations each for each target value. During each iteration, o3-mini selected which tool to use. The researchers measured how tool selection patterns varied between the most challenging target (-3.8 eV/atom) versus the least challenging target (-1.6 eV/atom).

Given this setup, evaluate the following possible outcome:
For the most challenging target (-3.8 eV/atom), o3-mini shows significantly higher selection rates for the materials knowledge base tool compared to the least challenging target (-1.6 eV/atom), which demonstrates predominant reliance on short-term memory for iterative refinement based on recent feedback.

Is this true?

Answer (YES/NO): NO